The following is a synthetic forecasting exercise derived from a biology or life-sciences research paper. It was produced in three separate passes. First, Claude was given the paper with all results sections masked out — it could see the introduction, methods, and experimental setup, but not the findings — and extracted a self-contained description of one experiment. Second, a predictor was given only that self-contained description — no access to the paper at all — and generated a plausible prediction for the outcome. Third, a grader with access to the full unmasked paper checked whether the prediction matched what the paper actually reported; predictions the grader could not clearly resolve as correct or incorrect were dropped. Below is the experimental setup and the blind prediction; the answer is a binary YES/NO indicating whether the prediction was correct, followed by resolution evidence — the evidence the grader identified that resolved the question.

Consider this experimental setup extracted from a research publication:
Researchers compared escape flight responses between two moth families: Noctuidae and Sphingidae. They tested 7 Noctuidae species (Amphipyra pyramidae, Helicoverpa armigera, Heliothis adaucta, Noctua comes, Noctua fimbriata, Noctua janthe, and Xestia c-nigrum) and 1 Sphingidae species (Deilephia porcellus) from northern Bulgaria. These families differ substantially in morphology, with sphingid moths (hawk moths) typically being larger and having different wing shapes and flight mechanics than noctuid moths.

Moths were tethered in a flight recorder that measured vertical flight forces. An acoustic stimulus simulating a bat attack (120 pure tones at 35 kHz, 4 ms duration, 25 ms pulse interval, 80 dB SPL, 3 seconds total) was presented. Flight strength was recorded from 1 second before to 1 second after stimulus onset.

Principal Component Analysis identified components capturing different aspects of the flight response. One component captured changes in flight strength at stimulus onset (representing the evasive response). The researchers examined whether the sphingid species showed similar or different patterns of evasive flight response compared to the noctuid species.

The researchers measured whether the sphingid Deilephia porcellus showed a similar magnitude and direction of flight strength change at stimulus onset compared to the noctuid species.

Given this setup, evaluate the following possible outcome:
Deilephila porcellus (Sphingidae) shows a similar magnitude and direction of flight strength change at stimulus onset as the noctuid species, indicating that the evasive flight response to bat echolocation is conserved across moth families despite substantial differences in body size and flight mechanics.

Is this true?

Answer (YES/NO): NO